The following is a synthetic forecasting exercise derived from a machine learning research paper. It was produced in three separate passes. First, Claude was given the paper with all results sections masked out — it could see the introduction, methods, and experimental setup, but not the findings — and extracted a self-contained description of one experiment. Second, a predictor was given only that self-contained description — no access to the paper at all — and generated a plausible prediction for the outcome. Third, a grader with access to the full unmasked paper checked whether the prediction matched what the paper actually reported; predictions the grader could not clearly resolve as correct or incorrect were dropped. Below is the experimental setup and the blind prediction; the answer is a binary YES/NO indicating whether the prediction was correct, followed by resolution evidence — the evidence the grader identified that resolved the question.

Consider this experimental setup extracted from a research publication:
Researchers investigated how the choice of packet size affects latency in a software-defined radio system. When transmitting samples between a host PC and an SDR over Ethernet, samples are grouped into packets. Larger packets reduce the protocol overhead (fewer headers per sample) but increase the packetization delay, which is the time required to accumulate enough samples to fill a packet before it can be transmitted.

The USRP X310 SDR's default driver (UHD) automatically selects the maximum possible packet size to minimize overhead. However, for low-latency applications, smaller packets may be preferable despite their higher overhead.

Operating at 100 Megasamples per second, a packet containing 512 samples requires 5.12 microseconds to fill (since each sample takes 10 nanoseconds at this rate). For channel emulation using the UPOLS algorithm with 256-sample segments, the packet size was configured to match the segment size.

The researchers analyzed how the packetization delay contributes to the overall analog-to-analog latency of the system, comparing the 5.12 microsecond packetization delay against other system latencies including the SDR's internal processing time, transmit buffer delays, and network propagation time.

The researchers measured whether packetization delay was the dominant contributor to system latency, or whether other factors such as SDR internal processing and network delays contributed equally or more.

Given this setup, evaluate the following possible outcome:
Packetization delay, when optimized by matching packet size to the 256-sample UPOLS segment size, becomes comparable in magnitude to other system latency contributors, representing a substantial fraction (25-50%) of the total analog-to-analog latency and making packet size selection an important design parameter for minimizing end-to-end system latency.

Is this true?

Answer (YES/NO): NO